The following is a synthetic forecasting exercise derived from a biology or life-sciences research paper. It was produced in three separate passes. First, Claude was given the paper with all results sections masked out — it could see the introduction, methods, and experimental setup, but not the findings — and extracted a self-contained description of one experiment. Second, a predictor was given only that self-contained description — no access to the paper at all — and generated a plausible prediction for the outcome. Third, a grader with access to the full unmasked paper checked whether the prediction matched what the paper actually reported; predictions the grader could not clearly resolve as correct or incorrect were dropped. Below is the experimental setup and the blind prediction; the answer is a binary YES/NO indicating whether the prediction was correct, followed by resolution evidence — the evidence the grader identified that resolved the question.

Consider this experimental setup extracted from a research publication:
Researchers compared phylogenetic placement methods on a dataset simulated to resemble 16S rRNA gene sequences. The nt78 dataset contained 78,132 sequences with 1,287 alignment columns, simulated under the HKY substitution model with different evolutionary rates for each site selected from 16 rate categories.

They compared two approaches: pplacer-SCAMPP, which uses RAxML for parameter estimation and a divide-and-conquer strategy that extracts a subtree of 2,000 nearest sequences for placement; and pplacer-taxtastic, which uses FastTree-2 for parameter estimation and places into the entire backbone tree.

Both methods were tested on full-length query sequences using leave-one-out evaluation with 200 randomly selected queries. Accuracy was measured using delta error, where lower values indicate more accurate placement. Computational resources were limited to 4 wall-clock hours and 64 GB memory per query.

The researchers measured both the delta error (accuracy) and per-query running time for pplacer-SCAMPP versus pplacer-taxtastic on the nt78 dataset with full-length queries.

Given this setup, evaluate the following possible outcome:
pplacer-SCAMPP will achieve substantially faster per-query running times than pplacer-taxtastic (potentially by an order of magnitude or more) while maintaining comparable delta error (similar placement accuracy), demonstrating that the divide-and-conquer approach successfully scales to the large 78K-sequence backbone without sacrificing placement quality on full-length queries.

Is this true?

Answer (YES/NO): YES